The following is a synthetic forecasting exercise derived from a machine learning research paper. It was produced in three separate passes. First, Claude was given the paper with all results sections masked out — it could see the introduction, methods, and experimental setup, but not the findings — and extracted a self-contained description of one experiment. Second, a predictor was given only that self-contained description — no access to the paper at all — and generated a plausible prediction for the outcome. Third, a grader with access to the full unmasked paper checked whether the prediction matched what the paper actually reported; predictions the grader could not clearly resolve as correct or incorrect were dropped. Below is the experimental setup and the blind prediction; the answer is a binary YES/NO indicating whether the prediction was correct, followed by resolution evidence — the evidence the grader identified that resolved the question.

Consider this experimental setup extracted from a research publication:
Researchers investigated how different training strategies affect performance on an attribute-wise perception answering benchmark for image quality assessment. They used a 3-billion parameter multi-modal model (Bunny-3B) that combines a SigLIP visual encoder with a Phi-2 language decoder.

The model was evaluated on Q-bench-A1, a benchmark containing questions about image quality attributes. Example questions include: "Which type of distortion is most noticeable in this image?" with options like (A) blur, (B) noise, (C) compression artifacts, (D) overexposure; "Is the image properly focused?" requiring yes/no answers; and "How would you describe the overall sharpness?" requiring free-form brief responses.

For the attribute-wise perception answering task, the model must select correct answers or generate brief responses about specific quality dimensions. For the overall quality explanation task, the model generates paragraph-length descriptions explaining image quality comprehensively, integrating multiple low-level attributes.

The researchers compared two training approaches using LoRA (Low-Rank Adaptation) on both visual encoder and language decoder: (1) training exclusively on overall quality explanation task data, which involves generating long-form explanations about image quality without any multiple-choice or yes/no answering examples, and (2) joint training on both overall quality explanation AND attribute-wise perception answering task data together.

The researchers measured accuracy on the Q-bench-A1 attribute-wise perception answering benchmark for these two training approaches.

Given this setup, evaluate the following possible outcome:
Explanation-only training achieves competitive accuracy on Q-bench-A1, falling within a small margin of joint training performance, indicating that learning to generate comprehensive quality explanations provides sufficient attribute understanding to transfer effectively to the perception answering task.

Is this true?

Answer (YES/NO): NO